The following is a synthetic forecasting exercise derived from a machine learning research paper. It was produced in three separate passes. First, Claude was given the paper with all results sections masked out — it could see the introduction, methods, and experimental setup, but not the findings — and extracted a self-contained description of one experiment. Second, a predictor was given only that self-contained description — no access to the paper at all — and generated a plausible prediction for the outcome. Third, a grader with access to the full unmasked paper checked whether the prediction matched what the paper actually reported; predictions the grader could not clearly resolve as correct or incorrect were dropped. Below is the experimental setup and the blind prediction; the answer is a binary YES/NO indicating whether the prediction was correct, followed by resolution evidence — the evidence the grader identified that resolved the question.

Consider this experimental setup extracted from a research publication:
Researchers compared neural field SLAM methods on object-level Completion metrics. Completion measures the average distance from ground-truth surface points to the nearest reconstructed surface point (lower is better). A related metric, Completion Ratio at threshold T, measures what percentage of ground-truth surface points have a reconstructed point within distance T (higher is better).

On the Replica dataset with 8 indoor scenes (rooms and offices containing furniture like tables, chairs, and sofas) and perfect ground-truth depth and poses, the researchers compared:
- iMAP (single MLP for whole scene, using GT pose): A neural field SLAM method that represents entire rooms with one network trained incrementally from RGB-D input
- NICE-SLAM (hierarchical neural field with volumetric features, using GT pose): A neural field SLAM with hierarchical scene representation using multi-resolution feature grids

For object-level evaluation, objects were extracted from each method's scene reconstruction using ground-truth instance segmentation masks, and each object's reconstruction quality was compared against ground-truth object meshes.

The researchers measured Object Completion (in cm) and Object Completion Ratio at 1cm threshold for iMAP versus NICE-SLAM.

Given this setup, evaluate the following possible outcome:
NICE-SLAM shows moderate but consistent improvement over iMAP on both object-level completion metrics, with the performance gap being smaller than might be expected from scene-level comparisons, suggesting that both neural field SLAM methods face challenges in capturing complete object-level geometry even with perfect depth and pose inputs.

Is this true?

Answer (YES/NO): NO